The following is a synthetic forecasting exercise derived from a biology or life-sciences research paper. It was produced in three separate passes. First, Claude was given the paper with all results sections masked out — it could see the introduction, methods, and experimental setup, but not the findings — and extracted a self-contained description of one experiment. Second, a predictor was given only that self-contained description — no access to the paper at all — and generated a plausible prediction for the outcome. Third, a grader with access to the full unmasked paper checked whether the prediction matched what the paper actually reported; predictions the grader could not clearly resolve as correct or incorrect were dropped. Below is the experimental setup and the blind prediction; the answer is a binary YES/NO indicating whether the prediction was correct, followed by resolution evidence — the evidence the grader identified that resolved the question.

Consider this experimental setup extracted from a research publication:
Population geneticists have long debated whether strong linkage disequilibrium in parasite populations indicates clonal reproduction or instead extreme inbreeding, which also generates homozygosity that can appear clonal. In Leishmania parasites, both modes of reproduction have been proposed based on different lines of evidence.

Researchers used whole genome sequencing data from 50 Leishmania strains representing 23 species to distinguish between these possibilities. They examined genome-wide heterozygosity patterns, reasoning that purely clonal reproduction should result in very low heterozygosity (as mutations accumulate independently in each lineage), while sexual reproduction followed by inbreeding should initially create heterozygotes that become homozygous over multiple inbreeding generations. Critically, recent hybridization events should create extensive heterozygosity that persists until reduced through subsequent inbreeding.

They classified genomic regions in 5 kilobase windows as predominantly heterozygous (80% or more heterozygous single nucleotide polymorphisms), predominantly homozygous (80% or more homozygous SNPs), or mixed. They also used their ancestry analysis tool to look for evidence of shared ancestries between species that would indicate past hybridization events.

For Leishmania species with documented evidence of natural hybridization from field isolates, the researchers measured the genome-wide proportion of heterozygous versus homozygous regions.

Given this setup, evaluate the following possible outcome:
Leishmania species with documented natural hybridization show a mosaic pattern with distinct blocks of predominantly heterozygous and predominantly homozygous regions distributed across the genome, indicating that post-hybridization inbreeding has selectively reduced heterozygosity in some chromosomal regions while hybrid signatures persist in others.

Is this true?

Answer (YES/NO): YES